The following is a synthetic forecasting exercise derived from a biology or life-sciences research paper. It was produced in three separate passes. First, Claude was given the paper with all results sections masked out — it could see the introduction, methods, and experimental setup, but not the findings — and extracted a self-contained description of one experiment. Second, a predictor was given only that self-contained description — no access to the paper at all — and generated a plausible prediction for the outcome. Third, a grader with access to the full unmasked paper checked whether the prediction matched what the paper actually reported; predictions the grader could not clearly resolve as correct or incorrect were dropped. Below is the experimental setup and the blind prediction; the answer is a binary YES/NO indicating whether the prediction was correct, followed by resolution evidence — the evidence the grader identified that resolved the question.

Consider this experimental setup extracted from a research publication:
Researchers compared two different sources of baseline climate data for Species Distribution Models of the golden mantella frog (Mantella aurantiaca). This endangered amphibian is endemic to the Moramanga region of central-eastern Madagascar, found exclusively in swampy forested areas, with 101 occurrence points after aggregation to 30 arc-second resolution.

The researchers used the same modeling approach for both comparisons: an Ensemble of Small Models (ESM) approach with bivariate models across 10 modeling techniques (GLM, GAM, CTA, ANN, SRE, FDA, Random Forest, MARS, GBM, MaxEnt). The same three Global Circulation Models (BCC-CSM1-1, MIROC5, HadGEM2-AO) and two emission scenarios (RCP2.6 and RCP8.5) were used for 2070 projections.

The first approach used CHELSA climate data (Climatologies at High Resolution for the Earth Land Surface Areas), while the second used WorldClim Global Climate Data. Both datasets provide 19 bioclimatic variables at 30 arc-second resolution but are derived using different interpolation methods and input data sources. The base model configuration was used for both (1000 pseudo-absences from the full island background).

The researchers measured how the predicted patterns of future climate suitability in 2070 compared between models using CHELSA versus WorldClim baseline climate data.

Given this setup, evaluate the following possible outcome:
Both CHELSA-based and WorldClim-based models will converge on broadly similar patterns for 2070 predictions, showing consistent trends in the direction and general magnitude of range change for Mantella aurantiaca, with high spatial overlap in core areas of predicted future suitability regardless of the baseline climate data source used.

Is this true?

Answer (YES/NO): YES